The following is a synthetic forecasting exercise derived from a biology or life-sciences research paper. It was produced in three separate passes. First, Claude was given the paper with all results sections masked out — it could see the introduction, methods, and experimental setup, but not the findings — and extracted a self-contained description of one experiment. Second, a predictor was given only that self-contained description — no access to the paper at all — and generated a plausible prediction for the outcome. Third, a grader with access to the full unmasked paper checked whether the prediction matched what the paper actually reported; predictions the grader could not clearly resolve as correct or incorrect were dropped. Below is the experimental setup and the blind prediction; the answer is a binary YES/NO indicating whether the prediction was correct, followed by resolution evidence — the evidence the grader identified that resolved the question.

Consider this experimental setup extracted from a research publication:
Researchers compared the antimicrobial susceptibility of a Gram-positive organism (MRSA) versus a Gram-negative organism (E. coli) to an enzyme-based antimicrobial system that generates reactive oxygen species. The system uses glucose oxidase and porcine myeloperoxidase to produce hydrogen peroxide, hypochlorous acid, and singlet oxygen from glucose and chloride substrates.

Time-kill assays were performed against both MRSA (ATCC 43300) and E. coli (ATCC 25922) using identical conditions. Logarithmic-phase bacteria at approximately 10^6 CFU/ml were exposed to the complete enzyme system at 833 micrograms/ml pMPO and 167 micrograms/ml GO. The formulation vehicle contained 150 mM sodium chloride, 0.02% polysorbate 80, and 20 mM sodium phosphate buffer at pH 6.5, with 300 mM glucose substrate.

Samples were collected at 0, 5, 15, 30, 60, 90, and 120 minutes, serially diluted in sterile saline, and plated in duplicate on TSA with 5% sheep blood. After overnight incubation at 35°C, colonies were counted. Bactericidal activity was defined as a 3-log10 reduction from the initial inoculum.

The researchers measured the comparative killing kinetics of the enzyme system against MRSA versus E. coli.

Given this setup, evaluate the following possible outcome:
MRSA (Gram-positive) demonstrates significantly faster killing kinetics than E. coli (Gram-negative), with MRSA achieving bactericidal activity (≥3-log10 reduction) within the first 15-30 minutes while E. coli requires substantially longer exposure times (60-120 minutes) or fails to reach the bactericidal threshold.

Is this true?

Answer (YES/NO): NO